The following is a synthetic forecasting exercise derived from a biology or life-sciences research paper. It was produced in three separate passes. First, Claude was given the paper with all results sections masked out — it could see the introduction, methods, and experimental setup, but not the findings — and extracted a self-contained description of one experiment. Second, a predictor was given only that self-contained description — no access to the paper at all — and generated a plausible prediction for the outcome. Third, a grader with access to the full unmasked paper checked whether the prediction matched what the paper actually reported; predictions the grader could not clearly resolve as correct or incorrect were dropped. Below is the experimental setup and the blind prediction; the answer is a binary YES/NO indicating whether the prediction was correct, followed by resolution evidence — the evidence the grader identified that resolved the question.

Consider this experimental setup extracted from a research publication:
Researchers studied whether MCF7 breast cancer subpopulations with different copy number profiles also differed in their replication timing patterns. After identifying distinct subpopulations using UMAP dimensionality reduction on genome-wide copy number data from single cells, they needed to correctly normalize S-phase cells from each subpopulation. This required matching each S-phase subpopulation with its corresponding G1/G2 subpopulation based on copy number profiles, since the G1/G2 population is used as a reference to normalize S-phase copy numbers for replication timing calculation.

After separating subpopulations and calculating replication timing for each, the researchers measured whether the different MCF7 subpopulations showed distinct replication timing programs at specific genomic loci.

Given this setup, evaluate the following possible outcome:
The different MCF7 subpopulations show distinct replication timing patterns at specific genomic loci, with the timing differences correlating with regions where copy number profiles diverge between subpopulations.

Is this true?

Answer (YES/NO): NO